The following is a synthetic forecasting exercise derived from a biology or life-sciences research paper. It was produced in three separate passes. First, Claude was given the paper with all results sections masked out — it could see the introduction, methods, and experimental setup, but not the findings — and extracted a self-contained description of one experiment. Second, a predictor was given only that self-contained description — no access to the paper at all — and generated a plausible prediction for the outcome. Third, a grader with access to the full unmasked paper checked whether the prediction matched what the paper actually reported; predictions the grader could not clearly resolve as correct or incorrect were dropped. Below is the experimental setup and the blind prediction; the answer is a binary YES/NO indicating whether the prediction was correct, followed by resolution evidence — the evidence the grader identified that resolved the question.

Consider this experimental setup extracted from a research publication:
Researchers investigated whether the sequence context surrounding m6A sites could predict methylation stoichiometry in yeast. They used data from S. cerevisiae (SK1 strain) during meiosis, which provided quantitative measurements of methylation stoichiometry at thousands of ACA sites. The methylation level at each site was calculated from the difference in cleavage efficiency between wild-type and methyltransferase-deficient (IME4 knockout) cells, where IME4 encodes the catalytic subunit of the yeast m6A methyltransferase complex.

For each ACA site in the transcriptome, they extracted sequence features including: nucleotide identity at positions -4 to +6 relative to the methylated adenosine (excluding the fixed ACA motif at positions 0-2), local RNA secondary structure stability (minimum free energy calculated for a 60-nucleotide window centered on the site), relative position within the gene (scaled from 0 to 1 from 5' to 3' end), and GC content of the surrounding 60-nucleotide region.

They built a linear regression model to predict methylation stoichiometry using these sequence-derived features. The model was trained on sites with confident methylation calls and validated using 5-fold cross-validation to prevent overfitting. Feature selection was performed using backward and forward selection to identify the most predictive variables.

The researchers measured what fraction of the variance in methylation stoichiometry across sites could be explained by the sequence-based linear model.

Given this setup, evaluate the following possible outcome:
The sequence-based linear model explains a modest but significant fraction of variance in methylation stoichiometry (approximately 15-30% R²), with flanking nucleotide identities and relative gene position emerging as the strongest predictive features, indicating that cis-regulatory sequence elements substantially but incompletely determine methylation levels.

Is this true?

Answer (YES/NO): NO